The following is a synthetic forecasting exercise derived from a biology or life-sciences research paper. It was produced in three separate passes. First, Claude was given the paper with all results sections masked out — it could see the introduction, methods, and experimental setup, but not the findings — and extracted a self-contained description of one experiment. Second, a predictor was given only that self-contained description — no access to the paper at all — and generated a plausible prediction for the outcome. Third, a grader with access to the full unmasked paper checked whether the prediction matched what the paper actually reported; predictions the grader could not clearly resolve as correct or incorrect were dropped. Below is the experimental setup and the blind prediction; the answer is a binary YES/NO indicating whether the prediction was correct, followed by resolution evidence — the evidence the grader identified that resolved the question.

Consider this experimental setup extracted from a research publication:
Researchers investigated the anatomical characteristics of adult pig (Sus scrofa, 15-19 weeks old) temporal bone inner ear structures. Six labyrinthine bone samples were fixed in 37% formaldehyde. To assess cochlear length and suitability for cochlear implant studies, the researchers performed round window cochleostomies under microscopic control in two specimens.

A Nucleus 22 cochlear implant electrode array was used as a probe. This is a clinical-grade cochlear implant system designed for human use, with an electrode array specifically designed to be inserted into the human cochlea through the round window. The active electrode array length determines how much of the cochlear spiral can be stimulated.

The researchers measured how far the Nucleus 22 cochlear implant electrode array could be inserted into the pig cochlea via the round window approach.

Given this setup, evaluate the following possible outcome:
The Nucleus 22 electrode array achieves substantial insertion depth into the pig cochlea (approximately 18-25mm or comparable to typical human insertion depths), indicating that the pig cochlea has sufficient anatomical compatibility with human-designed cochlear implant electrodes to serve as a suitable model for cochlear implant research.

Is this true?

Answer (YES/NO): YES